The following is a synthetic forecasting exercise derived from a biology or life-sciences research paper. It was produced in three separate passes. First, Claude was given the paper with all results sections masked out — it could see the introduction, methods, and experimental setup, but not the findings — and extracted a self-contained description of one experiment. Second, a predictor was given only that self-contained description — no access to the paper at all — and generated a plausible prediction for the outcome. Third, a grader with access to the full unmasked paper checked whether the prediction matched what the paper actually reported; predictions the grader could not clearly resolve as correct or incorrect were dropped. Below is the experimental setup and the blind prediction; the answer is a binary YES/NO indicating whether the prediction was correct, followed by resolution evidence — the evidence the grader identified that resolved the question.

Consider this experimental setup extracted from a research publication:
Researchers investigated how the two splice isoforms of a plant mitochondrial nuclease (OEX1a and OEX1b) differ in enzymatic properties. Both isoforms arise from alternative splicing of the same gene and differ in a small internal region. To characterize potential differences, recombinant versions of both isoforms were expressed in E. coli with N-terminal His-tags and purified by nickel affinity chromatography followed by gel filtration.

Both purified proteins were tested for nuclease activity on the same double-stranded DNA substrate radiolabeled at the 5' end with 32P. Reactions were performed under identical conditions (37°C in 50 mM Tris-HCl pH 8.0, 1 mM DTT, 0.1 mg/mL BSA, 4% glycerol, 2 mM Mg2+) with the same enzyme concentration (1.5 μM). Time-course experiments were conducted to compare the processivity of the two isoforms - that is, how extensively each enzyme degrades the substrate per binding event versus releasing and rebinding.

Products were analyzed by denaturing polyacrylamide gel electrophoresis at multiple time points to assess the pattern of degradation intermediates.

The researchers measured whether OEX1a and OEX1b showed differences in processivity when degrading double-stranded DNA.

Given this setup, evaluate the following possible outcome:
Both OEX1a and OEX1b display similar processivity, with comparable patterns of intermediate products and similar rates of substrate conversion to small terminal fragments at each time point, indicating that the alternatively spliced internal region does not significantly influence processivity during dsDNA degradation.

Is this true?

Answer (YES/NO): NO